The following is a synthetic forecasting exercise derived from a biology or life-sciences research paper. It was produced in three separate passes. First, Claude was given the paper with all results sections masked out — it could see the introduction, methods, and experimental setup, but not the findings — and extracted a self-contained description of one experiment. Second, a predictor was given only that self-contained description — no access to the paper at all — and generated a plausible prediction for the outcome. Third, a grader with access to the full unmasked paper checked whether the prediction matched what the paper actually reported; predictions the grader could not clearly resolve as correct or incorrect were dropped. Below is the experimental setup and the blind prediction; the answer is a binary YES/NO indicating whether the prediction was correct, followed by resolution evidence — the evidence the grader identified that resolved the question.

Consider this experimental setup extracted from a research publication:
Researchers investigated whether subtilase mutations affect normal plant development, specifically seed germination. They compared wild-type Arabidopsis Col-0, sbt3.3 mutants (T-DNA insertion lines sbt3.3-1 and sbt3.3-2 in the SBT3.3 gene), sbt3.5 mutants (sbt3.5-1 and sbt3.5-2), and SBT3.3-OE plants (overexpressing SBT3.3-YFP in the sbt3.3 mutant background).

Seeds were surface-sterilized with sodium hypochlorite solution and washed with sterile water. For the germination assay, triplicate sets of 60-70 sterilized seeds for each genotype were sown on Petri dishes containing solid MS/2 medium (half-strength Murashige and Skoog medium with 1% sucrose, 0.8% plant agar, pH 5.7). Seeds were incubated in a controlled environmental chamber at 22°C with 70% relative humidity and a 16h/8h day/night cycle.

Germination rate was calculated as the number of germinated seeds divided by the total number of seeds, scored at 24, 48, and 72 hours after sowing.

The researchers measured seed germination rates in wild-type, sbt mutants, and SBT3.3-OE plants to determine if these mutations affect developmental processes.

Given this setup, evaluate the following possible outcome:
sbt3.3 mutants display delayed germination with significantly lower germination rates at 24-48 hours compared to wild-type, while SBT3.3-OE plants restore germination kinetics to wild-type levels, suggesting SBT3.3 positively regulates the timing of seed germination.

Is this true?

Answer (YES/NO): NO